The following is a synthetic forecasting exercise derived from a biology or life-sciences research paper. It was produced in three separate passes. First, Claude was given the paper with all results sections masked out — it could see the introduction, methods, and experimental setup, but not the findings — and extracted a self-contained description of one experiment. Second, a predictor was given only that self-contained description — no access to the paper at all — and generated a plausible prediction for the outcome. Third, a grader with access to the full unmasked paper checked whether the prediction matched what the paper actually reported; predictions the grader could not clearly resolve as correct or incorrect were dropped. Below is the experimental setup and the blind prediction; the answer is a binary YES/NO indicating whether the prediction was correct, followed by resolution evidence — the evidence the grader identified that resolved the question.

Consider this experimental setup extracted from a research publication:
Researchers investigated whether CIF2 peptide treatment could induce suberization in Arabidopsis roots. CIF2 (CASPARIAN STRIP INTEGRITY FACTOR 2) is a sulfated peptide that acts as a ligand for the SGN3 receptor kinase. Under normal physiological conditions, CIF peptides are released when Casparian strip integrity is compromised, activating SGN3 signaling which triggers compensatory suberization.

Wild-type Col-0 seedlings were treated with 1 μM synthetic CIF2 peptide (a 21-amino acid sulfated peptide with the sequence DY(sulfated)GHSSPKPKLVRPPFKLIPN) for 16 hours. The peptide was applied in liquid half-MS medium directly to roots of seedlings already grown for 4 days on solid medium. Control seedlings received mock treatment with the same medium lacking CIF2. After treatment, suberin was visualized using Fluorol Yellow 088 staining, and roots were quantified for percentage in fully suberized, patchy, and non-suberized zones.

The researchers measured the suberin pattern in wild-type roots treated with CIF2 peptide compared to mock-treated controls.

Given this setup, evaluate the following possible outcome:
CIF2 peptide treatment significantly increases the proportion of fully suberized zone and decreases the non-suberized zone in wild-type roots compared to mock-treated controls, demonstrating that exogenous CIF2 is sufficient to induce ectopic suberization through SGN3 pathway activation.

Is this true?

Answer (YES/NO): YES